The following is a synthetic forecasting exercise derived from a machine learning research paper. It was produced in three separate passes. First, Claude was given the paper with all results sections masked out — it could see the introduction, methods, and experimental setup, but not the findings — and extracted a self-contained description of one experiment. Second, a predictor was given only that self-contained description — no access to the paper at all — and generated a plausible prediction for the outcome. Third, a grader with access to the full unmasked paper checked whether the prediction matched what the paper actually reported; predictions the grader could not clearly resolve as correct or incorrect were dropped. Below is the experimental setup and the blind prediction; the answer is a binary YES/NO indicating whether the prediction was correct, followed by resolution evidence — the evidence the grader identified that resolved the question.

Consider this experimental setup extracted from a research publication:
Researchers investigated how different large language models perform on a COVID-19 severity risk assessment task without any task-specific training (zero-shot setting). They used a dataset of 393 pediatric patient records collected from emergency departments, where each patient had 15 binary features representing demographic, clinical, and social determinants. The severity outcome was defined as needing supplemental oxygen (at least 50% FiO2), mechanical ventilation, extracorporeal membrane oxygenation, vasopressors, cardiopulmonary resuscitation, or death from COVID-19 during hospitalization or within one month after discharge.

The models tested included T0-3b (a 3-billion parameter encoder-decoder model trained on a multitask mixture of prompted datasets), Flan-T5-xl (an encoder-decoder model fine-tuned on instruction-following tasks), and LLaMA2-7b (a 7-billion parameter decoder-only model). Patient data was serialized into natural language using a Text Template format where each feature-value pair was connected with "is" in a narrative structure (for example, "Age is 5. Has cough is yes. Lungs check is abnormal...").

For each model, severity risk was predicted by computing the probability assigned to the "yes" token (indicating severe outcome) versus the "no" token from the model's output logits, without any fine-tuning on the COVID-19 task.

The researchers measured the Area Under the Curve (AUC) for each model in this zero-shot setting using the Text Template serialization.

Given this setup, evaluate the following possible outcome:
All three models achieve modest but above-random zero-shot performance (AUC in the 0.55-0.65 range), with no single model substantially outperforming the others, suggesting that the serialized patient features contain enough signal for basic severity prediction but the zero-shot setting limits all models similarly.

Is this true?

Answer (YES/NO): NO